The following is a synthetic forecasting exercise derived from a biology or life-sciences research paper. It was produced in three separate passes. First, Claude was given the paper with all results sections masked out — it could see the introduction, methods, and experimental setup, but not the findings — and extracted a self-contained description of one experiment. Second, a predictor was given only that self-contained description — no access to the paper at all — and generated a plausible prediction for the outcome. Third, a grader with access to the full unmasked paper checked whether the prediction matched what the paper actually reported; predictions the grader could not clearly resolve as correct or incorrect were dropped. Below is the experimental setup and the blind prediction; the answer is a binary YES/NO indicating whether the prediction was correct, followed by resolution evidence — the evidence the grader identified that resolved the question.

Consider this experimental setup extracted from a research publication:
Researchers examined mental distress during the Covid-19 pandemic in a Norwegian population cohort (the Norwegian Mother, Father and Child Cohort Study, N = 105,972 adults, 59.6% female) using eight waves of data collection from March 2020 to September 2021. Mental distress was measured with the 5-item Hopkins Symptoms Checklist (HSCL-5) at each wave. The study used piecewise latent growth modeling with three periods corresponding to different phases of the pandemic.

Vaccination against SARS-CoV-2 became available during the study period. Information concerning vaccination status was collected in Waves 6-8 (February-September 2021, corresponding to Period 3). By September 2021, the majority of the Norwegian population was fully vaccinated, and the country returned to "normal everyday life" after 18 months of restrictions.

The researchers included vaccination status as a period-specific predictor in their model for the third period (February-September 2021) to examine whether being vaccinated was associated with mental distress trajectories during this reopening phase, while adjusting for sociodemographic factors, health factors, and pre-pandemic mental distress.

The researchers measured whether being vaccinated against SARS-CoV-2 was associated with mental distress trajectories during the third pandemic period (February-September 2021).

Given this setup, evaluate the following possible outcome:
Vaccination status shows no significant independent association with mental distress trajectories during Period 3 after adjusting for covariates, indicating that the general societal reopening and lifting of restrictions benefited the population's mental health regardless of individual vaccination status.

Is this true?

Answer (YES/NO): NO